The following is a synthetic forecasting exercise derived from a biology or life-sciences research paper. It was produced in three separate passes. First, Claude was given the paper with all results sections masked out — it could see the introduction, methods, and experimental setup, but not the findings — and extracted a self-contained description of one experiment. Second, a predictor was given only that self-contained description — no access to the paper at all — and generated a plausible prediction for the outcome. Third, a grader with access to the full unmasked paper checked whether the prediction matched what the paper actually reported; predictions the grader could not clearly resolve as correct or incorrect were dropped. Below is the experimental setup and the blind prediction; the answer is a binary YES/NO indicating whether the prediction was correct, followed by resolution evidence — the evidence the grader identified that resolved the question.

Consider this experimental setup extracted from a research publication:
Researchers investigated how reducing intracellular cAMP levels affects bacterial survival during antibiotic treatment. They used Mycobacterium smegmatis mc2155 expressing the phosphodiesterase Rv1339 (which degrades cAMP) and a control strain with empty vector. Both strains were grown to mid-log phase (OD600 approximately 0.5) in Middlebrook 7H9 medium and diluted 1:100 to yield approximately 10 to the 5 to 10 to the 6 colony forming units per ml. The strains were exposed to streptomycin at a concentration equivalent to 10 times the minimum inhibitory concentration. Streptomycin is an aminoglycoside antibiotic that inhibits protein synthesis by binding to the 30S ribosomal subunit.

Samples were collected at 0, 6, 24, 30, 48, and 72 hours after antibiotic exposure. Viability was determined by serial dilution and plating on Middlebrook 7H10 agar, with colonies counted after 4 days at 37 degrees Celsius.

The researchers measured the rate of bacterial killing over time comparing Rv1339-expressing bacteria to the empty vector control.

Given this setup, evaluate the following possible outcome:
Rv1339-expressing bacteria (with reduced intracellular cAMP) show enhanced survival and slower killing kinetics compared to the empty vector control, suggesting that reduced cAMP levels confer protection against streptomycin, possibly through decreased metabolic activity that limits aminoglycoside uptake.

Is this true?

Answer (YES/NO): NO